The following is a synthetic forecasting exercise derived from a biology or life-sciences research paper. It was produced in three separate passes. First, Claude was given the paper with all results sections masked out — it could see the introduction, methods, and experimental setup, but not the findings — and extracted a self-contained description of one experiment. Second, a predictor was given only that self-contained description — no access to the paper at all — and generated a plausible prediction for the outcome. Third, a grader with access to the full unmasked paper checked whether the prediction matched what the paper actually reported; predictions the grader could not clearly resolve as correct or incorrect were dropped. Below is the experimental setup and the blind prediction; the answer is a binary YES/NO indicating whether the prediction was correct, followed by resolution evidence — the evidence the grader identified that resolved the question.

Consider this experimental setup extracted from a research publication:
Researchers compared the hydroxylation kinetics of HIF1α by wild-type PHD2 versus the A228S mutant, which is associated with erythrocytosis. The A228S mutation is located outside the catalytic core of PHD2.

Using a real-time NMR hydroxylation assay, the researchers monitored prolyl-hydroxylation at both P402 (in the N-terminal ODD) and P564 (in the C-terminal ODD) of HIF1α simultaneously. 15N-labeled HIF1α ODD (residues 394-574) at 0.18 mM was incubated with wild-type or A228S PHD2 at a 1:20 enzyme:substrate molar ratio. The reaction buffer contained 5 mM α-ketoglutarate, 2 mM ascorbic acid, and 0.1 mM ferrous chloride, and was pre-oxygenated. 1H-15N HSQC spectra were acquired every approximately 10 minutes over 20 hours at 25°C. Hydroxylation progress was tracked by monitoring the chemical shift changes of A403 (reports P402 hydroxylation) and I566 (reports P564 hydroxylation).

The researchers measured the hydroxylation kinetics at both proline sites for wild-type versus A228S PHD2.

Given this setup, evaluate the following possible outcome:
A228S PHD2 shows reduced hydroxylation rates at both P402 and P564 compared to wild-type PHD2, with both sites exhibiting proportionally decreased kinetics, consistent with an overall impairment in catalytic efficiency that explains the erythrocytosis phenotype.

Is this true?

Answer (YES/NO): NO